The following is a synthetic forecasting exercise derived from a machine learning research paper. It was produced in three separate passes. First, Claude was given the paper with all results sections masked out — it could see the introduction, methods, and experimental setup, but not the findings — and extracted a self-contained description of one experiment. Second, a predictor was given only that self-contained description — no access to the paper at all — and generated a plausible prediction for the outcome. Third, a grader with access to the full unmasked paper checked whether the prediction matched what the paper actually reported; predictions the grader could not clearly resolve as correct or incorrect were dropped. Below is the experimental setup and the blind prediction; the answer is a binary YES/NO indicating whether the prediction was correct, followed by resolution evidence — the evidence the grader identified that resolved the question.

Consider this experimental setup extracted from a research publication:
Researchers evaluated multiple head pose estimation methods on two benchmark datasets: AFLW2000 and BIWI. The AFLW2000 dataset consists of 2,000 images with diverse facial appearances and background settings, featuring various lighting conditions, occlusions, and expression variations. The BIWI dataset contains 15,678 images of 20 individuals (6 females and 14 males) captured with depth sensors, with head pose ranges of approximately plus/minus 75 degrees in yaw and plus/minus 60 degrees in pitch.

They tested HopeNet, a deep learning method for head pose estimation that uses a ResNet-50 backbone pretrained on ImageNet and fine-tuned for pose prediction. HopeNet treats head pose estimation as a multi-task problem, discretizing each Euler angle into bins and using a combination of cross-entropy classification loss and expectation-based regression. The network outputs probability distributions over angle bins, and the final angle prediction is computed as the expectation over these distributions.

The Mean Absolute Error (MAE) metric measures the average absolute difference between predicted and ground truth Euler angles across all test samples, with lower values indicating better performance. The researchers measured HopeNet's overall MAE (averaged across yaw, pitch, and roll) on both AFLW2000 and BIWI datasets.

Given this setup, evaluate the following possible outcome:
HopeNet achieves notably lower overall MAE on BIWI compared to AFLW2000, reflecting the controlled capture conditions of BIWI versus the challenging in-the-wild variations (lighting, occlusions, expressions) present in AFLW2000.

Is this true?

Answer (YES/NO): YES